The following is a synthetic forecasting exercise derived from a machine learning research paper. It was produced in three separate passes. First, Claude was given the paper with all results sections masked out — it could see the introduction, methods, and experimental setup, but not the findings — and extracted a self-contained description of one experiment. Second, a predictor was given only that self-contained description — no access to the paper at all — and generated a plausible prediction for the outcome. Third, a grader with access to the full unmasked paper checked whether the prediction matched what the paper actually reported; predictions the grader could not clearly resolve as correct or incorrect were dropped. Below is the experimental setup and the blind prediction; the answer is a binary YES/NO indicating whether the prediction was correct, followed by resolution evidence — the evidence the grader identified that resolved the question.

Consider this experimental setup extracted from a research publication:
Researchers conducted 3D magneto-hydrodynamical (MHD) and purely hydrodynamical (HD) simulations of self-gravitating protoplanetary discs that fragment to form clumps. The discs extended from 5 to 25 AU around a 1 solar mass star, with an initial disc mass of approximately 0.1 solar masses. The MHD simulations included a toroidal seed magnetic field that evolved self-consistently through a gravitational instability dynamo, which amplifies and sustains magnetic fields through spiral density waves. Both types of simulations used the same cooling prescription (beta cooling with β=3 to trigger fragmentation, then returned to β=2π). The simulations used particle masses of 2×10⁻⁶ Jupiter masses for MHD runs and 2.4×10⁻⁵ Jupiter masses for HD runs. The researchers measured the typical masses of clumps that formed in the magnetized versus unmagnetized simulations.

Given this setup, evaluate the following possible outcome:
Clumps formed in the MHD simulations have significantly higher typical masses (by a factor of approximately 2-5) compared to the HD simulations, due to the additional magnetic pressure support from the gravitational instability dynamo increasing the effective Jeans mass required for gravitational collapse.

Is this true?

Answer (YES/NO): NO